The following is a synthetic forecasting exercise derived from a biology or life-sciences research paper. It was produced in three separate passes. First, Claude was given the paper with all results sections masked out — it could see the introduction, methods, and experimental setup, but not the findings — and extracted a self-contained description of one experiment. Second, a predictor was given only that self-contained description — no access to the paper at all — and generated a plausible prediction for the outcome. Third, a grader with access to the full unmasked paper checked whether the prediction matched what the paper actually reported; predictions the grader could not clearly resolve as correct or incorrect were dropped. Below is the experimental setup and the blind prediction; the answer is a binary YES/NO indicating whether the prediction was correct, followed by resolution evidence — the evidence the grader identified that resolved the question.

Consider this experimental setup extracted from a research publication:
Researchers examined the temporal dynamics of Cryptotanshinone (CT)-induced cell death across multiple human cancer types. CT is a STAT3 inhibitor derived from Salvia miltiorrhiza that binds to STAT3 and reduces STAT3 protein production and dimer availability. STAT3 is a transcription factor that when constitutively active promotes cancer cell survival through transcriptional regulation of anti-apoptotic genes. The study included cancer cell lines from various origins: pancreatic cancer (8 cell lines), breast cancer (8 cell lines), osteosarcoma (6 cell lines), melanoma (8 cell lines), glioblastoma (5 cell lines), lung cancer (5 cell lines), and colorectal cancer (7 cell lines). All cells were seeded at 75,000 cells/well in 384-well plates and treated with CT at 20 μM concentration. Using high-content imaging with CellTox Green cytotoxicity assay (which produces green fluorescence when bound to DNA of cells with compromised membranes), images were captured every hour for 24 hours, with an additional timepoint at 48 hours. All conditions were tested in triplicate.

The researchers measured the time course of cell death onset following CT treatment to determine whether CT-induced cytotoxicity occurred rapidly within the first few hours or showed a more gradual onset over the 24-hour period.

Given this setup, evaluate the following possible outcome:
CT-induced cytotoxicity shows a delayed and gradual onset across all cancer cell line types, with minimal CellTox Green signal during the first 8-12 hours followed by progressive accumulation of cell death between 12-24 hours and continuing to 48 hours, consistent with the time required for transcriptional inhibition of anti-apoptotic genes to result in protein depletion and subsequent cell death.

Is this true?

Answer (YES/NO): NO